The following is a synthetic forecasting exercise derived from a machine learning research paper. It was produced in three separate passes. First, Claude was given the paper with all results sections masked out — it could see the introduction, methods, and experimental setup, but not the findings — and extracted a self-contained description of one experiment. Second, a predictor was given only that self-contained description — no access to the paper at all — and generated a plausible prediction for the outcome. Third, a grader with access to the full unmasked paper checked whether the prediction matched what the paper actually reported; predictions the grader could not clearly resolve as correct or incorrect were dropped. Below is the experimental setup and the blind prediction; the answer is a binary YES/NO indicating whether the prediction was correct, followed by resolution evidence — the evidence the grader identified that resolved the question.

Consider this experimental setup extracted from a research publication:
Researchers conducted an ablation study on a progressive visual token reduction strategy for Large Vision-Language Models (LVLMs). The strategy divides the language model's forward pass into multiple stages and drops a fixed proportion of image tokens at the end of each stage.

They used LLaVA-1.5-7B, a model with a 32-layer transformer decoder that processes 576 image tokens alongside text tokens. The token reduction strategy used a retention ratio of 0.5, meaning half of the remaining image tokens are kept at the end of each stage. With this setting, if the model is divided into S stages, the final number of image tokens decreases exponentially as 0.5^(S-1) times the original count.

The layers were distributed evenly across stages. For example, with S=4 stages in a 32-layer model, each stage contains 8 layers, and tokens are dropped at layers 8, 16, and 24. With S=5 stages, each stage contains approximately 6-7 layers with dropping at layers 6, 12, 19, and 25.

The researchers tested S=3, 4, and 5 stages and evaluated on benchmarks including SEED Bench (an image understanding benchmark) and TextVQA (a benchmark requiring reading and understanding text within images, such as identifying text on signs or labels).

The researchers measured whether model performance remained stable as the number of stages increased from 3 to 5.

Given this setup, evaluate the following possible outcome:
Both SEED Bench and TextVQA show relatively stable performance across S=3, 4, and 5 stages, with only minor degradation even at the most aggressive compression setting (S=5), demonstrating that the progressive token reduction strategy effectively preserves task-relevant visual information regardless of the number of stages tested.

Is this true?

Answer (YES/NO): NO